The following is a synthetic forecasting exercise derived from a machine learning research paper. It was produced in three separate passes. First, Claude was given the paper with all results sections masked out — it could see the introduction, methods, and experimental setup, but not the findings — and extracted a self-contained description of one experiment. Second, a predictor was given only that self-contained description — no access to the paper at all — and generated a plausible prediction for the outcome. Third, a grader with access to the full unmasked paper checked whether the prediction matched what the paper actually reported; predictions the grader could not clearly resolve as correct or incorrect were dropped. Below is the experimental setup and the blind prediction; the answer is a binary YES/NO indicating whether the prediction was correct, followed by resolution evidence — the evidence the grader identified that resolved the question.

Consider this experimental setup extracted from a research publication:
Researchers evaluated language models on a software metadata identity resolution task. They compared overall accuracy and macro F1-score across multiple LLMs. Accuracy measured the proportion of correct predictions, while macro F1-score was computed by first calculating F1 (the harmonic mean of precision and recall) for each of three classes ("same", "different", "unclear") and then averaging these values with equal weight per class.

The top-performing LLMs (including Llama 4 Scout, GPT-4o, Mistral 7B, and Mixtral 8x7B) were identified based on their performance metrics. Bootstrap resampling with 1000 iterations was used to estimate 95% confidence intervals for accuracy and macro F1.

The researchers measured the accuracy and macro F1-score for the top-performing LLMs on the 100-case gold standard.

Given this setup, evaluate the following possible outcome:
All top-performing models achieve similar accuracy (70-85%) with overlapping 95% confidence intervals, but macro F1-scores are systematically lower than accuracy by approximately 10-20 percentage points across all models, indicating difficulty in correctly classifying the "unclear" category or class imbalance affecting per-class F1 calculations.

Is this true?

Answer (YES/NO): NO